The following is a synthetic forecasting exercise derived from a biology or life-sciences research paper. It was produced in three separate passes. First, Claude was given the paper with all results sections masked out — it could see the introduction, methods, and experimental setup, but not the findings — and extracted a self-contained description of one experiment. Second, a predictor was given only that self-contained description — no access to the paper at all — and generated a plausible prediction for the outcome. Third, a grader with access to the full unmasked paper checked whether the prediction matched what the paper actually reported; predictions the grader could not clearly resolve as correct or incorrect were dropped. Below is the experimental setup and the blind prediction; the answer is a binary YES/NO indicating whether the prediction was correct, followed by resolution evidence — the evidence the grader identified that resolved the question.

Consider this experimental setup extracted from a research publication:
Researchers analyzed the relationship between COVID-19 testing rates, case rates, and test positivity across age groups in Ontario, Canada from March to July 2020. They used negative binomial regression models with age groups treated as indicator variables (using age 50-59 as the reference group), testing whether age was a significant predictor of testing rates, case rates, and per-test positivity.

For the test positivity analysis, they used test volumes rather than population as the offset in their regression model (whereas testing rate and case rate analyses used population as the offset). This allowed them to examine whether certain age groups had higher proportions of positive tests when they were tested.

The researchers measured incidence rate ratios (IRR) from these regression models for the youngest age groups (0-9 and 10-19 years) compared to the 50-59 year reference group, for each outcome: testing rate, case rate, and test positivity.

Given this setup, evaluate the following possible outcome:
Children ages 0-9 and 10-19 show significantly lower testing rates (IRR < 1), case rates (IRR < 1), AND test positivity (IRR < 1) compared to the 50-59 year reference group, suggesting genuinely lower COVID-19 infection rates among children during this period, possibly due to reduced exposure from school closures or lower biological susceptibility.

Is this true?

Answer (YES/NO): NO